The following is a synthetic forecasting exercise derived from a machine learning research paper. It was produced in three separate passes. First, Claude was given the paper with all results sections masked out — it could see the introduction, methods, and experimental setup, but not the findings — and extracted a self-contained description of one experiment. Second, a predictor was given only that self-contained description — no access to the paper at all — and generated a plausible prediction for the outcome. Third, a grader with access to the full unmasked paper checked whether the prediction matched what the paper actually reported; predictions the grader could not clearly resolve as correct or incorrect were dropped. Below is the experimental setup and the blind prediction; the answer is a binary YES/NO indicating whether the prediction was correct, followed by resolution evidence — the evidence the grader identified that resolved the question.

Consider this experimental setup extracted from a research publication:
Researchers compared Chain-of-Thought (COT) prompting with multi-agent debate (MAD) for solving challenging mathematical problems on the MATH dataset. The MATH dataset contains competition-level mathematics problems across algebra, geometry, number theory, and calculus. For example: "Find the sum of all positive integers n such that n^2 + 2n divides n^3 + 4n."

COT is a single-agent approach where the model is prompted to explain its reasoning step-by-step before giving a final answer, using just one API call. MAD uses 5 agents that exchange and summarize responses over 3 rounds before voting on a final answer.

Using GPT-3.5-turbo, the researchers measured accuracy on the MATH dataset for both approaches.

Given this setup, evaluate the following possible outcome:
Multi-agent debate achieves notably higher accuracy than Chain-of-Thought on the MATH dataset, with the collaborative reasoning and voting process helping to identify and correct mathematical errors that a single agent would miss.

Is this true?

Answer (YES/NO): YES